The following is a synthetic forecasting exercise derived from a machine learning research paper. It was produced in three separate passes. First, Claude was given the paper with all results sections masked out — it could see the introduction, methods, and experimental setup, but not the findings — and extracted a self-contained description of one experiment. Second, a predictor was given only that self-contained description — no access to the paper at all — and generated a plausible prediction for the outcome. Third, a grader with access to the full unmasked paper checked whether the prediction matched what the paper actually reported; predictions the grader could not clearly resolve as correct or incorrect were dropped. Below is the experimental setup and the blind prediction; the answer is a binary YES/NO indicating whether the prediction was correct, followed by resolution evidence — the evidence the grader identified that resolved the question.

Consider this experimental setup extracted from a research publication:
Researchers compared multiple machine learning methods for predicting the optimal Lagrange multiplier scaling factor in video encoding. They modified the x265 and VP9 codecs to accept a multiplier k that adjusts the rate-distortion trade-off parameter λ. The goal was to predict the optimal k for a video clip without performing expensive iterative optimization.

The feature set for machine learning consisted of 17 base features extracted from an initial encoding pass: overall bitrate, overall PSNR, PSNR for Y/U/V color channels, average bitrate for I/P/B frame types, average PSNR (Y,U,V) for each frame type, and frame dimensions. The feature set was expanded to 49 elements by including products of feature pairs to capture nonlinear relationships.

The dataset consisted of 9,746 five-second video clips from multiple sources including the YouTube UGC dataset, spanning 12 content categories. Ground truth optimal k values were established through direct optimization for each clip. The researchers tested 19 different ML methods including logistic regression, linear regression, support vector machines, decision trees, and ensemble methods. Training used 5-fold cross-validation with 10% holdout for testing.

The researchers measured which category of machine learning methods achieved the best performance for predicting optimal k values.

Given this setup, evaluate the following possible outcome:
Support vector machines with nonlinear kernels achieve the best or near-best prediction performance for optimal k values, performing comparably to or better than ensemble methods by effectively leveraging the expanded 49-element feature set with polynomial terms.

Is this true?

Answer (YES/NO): NO